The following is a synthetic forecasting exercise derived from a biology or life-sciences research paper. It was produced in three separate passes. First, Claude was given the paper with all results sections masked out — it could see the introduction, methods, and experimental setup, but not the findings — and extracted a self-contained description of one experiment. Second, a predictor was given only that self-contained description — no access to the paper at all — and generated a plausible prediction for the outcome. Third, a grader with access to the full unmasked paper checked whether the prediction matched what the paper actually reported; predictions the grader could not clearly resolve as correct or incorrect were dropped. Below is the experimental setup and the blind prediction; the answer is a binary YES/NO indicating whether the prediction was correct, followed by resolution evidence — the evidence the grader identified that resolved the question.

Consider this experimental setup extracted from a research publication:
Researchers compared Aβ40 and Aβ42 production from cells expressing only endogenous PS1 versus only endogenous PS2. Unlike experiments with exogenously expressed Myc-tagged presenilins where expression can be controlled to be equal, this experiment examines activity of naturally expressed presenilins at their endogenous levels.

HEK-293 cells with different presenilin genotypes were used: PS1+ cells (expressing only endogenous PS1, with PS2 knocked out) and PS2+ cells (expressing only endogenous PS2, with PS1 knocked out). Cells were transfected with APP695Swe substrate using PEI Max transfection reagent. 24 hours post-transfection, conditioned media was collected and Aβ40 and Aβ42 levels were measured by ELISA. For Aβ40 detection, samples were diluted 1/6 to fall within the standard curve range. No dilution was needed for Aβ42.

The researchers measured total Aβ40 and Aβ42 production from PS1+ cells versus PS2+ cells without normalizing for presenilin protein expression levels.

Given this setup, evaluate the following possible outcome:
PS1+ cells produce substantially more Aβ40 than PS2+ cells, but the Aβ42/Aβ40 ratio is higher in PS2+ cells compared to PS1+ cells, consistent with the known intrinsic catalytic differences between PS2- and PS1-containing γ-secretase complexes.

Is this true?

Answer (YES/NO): YES